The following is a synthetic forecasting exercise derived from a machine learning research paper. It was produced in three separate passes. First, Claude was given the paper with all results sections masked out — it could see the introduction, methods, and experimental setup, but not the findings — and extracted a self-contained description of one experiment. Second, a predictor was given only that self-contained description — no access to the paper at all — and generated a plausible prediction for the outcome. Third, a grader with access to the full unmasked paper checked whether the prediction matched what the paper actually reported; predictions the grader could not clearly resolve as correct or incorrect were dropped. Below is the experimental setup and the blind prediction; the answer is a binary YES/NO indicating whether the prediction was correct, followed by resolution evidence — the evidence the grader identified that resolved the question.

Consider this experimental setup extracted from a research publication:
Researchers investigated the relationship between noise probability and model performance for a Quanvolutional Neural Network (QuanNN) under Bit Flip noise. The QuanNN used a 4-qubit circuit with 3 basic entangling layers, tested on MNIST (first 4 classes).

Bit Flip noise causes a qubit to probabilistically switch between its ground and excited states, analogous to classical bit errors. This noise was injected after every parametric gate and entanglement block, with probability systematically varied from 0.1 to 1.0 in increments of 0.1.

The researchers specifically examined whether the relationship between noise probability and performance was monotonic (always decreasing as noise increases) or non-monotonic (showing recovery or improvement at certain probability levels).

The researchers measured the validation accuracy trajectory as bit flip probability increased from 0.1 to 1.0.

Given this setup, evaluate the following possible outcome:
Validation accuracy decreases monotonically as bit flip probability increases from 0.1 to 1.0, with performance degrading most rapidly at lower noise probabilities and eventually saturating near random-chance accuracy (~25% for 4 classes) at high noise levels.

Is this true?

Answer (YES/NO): NO